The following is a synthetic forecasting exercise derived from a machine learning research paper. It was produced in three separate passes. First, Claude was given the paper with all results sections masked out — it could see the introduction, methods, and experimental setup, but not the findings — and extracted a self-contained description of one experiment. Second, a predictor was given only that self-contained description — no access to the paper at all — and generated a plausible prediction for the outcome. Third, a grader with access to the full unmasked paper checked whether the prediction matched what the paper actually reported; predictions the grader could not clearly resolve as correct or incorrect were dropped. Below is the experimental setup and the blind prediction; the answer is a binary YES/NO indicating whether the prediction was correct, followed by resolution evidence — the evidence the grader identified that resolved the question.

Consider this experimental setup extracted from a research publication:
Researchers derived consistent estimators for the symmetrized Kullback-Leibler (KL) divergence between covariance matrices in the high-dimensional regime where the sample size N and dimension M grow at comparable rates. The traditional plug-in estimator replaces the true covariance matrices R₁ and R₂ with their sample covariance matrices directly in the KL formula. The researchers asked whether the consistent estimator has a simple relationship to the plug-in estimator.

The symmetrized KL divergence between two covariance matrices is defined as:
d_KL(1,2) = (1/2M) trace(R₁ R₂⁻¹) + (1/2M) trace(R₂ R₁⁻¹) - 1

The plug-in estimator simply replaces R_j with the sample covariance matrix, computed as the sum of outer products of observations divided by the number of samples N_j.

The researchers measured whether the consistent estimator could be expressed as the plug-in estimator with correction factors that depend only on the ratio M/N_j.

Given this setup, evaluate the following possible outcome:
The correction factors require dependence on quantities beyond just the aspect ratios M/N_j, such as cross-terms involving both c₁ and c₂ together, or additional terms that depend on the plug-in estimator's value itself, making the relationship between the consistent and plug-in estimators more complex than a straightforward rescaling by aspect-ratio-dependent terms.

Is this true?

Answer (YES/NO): NO